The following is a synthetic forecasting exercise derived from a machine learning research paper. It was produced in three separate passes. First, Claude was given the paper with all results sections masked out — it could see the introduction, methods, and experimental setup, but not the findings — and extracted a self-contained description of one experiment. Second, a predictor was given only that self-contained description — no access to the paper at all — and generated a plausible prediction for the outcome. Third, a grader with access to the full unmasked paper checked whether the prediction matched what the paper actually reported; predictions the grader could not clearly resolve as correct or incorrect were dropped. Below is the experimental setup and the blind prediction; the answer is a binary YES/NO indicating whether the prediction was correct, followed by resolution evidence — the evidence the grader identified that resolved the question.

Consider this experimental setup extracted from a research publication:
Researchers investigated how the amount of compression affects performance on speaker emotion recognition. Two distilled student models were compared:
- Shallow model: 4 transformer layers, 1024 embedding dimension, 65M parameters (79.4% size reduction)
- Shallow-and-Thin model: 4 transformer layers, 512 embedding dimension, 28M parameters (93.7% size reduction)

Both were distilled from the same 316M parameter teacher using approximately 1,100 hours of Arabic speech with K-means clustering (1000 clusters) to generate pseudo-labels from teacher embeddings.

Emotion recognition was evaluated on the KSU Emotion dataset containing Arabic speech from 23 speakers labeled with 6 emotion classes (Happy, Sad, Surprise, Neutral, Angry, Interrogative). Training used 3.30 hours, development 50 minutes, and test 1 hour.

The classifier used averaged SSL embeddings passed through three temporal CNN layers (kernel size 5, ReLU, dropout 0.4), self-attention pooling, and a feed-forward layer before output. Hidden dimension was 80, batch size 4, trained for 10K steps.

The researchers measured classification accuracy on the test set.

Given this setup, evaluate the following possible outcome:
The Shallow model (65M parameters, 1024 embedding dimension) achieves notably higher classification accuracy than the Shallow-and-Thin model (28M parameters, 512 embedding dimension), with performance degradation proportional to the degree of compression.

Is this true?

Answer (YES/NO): NO